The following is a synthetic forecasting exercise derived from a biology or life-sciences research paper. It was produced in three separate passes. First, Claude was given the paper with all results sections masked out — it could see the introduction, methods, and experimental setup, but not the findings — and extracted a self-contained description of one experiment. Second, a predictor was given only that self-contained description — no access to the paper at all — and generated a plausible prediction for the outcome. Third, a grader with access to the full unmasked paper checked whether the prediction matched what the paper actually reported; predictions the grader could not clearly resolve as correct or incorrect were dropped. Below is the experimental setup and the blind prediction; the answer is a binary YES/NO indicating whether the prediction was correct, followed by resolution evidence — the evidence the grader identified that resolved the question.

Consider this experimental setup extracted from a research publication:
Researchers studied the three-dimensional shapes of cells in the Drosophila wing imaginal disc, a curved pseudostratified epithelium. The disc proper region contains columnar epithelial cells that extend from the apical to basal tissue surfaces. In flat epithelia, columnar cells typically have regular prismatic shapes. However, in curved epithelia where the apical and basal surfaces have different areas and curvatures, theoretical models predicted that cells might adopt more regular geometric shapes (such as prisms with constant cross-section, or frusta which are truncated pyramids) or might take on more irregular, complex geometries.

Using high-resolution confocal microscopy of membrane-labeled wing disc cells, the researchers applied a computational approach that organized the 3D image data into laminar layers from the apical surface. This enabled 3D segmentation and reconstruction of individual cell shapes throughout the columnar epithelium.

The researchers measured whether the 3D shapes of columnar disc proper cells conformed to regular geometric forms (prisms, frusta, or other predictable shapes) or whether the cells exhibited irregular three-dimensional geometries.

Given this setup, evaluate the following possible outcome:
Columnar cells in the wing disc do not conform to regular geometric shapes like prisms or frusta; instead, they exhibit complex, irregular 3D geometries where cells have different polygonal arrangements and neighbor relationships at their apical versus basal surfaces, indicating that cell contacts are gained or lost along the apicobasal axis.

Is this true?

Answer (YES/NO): YES